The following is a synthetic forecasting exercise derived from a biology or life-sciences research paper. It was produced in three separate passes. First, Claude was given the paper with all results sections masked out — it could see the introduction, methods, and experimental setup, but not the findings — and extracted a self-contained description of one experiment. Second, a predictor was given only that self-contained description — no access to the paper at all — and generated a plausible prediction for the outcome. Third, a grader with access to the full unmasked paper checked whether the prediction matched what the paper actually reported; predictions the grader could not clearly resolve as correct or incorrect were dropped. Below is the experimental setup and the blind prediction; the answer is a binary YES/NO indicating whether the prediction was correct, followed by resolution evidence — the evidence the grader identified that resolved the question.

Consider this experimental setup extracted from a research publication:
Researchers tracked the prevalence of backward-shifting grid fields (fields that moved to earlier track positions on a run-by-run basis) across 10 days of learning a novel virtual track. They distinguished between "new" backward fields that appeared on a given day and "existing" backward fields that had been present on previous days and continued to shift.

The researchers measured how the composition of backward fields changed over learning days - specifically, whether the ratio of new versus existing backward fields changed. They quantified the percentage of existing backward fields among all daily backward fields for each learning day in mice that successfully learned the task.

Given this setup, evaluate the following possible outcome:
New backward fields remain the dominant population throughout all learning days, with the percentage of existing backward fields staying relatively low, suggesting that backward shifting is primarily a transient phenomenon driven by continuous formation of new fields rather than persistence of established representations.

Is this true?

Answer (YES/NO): NO